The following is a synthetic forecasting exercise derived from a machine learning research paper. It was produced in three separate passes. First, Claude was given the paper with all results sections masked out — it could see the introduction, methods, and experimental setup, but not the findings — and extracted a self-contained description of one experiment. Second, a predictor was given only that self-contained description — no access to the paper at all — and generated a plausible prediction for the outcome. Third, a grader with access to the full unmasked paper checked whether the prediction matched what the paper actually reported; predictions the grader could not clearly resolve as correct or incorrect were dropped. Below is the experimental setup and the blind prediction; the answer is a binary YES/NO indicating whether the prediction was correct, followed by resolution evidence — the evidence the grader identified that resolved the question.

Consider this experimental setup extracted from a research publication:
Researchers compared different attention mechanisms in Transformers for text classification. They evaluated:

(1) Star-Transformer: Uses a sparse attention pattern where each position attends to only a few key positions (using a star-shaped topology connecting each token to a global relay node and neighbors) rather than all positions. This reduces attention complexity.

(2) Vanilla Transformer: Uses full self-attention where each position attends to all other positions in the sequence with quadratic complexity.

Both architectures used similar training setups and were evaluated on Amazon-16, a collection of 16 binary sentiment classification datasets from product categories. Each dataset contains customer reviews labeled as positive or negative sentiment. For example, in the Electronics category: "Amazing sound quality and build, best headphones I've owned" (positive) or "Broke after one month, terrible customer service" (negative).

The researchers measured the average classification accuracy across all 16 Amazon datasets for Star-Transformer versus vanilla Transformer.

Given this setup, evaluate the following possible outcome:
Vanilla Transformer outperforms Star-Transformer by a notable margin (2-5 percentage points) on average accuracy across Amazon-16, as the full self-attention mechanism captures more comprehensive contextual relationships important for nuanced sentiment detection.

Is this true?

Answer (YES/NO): YES